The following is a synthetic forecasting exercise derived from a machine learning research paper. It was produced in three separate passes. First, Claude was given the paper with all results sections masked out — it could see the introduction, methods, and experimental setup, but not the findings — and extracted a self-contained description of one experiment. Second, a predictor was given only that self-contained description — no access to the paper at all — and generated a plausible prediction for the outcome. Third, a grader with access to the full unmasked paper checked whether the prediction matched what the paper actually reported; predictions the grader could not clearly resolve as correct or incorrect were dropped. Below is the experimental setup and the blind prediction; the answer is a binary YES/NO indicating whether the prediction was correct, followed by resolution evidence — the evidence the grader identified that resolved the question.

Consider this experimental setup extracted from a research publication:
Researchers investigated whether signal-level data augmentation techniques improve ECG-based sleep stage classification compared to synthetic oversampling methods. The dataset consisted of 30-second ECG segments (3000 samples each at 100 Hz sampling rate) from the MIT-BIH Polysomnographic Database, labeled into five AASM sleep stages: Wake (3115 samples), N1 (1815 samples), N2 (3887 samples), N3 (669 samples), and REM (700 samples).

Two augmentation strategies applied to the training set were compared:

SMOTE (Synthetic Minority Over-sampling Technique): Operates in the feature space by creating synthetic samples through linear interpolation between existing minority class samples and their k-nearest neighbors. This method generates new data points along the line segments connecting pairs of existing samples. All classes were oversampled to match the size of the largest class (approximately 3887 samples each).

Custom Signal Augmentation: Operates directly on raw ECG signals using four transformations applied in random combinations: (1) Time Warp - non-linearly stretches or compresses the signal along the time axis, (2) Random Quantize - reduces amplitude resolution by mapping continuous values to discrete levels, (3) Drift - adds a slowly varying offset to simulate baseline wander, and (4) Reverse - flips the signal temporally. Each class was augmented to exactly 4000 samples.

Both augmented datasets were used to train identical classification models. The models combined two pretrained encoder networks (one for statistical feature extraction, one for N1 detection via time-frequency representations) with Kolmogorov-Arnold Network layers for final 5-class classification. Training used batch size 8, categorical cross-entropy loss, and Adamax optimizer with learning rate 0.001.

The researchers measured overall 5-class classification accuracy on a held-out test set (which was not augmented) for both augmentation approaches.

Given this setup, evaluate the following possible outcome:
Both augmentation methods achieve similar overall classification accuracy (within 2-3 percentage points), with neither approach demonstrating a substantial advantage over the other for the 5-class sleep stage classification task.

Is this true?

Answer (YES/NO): NO